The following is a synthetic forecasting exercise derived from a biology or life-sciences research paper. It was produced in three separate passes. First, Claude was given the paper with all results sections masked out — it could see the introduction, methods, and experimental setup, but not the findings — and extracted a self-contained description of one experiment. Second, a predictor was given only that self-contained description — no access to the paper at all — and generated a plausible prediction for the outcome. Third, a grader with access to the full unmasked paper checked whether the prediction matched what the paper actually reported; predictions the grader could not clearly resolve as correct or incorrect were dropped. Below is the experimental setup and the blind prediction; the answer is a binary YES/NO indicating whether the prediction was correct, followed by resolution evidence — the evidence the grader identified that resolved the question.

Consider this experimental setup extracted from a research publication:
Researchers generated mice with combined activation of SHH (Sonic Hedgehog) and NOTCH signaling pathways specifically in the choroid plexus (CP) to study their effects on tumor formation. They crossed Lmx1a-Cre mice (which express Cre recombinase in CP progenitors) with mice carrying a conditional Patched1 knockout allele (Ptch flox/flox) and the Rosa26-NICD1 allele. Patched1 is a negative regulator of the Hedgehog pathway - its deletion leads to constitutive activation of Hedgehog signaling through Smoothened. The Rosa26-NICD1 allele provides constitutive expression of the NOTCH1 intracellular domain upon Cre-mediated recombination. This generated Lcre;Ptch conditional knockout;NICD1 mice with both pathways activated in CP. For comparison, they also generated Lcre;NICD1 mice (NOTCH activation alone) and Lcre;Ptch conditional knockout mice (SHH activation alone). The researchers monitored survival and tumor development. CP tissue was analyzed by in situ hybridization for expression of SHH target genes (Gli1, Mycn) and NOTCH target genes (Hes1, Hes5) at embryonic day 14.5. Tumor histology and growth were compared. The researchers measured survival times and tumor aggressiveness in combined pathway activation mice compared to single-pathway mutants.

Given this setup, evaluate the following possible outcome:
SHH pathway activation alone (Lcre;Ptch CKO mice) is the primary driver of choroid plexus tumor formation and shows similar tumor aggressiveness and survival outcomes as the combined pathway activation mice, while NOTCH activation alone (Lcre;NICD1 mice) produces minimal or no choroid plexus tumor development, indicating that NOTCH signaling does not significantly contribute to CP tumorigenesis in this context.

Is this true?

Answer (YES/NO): NO